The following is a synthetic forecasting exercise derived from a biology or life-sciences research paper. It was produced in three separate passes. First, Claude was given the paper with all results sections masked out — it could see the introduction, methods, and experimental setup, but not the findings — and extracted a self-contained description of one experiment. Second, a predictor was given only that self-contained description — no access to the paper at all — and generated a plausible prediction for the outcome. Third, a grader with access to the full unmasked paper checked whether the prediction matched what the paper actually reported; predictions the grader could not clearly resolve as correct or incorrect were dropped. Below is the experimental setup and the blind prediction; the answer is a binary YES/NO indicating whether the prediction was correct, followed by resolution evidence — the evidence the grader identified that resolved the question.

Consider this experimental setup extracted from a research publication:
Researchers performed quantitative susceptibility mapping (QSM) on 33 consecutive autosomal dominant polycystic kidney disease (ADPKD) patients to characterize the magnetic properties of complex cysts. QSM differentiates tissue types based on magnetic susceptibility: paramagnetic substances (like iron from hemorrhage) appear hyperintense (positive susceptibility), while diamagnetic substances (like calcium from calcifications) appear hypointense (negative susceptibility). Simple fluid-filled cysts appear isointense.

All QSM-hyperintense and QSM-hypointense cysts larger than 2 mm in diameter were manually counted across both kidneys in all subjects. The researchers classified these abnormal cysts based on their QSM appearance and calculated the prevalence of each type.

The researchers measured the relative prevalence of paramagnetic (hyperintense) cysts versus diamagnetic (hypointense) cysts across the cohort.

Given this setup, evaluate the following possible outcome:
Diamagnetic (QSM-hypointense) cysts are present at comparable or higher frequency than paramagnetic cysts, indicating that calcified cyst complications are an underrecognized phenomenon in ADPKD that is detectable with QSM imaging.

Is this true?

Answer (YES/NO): NO